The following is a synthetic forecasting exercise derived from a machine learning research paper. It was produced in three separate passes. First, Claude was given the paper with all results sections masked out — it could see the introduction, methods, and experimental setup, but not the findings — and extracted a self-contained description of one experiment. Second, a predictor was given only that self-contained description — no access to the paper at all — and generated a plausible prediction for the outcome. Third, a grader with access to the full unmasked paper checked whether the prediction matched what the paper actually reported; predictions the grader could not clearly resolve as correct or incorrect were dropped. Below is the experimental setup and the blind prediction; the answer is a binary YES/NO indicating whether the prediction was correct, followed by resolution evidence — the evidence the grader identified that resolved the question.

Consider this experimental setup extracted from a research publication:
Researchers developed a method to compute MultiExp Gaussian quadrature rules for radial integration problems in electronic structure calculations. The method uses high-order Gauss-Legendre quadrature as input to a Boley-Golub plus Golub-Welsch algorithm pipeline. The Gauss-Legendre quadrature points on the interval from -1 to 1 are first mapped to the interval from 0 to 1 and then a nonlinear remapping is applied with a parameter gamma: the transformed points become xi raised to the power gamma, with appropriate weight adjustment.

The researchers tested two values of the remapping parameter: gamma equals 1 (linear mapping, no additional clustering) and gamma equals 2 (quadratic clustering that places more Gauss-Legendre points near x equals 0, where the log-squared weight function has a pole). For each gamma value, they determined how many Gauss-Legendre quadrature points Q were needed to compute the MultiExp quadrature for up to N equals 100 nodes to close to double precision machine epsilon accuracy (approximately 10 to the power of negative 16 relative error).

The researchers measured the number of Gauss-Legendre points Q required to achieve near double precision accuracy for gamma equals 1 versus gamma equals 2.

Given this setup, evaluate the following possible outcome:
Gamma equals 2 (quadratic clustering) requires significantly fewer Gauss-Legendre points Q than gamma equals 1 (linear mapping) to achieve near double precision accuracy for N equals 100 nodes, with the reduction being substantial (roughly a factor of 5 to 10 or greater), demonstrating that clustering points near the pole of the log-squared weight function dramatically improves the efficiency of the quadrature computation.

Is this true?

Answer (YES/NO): YES